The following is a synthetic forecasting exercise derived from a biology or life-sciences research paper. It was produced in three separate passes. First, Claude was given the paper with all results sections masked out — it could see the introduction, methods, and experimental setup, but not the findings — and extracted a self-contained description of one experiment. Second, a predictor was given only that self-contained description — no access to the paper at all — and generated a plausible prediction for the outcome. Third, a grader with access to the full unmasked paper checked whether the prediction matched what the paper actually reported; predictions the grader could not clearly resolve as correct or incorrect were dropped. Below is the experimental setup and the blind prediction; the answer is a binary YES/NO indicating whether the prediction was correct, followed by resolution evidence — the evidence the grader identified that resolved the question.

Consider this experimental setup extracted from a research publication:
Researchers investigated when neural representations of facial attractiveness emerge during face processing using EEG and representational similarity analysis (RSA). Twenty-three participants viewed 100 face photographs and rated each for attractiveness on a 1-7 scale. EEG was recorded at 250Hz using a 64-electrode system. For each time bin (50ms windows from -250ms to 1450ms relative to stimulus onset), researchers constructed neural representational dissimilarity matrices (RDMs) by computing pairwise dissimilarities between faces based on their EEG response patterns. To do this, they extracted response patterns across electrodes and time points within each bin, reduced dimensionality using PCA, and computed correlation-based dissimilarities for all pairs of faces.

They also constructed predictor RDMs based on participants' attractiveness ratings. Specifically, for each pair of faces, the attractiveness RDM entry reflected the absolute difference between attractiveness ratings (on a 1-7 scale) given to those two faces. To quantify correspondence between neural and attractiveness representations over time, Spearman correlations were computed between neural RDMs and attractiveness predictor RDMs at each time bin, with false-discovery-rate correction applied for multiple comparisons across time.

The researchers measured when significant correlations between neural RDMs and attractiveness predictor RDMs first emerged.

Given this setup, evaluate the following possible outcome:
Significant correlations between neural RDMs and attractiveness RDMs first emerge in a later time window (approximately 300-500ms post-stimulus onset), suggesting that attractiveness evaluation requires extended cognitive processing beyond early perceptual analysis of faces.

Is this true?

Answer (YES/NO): NO